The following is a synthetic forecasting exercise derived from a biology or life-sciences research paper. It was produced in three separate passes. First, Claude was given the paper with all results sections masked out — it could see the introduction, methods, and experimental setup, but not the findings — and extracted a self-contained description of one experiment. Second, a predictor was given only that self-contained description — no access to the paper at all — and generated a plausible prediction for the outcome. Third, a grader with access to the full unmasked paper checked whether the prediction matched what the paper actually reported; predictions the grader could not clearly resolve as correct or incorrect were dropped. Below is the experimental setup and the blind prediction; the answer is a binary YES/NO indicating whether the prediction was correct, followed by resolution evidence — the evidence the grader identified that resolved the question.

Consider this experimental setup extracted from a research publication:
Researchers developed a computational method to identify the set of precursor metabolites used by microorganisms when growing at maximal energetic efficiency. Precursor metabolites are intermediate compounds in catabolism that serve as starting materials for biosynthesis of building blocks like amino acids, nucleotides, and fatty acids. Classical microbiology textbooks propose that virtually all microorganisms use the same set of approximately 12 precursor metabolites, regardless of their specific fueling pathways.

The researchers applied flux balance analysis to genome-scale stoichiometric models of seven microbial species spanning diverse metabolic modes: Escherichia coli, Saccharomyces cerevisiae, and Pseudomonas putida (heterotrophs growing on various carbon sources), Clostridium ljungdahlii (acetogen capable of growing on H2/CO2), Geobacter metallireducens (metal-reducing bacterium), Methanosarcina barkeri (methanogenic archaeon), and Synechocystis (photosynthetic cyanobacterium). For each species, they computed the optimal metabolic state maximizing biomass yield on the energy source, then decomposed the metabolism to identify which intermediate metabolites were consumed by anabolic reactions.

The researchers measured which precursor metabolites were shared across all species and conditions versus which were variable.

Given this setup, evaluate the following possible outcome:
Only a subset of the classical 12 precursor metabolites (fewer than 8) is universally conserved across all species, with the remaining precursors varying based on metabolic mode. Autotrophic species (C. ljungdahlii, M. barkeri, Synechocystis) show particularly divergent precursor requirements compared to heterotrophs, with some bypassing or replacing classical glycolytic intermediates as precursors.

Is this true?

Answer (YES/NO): NO